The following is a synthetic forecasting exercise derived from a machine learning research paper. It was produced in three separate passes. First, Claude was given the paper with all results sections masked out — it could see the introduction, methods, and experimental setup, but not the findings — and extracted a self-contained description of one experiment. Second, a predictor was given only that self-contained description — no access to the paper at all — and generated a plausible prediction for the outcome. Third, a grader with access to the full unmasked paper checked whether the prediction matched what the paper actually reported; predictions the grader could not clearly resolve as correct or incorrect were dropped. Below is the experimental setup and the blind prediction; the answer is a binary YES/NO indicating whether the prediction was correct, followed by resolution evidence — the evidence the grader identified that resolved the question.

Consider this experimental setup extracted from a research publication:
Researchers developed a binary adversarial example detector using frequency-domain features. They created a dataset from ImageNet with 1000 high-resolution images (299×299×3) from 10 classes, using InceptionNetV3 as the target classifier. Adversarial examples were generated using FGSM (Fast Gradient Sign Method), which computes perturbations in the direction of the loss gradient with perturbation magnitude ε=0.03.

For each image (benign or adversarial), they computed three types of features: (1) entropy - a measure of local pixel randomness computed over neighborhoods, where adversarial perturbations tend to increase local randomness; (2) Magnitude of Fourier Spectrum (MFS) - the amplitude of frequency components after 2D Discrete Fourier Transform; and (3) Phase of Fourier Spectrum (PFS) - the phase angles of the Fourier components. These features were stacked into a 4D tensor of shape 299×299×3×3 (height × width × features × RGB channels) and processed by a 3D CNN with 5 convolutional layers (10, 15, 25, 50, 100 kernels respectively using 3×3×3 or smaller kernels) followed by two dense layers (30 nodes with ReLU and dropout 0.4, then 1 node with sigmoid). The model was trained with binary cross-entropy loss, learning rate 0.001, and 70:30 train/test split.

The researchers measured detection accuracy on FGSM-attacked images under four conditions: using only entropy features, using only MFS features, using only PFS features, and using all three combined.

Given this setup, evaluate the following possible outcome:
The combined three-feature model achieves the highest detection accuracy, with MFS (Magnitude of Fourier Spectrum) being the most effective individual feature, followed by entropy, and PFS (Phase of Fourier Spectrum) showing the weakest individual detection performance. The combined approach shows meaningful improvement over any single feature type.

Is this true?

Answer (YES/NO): NO